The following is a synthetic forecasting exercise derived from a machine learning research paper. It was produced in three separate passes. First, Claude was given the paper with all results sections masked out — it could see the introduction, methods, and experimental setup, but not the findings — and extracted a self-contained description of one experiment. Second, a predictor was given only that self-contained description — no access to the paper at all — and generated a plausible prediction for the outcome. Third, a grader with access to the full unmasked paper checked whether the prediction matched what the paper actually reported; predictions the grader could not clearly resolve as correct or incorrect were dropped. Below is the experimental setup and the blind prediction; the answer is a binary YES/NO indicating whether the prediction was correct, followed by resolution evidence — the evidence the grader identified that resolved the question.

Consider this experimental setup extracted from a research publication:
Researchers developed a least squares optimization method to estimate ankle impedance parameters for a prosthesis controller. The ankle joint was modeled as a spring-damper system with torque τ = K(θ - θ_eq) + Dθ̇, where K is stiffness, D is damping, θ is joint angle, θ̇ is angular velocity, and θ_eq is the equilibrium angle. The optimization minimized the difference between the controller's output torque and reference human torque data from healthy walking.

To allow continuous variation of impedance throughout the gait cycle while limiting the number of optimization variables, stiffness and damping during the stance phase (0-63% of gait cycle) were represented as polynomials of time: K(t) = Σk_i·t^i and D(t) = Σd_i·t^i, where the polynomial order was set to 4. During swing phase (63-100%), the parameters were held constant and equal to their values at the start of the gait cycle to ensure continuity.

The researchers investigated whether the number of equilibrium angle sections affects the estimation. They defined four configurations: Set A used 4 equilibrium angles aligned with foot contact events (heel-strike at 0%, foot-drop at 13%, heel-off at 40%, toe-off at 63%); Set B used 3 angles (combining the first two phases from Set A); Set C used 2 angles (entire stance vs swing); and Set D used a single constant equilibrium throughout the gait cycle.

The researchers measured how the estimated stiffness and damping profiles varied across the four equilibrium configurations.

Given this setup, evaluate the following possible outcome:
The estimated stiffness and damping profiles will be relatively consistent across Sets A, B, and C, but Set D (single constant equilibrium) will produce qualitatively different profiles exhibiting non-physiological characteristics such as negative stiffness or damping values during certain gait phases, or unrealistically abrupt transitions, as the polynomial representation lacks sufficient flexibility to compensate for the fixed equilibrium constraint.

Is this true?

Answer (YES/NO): NO